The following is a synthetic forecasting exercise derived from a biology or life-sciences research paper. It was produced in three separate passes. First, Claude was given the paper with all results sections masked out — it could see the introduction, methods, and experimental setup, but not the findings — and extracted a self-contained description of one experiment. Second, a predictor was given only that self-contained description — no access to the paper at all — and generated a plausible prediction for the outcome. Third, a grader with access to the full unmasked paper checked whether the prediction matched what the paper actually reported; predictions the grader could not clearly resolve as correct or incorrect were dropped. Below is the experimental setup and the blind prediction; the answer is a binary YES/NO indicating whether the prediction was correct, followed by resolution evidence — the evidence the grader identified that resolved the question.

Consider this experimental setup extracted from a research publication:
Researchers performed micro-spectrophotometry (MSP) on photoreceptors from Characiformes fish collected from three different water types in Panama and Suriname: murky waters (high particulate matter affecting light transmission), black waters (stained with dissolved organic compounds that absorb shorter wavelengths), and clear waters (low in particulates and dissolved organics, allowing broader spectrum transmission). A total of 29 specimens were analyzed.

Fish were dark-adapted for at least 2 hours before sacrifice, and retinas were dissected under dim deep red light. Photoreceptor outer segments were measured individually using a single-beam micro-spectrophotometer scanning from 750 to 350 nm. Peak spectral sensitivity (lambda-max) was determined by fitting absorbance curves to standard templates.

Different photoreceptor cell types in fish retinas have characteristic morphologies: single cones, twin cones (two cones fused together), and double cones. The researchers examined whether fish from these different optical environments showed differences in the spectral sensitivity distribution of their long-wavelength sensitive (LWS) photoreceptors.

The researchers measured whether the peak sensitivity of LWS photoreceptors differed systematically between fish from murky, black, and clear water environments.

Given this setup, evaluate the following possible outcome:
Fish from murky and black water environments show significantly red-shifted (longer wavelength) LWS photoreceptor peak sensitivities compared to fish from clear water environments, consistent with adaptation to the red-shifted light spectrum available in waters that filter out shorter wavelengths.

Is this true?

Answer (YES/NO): YES